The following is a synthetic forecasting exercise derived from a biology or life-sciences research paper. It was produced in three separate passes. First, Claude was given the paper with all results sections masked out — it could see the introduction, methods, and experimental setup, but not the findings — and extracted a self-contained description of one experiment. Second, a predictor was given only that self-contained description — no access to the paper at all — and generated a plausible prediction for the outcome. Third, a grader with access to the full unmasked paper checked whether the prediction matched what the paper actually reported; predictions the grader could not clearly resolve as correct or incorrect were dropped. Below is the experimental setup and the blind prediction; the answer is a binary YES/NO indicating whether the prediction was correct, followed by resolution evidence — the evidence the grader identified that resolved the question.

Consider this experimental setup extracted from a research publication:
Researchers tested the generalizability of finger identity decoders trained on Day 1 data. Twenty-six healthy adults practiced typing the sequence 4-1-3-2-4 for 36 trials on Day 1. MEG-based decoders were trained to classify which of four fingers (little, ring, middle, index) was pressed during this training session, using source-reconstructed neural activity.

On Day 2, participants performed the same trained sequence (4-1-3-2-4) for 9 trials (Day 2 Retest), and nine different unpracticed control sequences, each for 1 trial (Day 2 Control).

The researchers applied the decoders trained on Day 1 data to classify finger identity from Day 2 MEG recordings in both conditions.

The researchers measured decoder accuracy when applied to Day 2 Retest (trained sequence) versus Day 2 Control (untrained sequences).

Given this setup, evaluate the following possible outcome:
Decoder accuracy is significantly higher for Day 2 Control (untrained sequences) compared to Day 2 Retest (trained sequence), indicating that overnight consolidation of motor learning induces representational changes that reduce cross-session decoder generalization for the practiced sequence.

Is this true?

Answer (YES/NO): NO